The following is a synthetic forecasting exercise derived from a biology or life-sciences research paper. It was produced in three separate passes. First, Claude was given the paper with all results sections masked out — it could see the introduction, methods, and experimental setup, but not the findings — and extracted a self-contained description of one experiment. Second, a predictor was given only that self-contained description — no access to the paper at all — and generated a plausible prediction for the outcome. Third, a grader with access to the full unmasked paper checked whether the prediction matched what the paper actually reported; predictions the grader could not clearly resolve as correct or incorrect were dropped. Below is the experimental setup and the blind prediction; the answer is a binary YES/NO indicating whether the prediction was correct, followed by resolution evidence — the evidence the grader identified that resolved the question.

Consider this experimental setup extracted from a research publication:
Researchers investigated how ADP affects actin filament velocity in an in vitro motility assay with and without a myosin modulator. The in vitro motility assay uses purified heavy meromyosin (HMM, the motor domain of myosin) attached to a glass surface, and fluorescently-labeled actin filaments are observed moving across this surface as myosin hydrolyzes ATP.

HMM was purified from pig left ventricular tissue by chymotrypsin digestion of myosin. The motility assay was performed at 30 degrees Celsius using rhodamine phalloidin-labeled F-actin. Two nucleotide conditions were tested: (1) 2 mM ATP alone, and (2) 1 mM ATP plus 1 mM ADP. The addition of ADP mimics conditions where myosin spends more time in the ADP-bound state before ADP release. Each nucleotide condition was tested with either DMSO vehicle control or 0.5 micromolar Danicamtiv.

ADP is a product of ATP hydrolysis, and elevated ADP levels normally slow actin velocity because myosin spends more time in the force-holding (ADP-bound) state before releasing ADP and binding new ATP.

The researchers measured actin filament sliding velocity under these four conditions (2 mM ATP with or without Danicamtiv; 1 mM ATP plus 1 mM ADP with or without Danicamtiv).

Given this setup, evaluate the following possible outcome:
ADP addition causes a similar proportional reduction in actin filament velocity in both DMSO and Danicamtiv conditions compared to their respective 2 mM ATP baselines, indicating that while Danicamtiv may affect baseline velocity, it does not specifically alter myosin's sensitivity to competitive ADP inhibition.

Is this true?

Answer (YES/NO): NO